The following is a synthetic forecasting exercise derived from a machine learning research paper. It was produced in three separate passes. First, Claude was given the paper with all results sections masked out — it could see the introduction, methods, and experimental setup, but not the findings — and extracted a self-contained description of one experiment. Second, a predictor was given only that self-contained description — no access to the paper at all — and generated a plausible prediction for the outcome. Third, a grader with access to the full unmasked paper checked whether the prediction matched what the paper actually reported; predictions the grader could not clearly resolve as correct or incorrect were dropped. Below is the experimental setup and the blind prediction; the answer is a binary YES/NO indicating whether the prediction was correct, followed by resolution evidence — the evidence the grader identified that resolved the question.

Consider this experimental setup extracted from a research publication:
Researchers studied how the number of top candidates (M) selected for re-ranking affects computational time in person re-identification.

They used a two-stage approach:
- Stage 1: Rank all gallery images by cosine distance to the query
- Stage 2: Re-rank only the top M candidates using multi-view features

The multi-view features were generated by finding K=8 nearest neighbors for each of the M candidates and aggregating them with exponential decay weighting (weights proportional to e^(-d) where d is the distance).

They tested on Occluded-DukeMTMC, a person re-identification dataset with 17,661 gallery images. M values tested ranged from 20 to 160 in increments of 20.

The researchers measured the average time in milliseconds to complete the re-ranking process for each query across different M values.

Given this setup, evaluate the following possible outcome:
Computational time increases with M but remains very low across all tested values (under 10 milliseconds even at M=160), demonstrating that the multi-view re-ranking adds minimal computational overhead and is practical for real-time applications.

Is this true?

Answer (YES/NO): YES